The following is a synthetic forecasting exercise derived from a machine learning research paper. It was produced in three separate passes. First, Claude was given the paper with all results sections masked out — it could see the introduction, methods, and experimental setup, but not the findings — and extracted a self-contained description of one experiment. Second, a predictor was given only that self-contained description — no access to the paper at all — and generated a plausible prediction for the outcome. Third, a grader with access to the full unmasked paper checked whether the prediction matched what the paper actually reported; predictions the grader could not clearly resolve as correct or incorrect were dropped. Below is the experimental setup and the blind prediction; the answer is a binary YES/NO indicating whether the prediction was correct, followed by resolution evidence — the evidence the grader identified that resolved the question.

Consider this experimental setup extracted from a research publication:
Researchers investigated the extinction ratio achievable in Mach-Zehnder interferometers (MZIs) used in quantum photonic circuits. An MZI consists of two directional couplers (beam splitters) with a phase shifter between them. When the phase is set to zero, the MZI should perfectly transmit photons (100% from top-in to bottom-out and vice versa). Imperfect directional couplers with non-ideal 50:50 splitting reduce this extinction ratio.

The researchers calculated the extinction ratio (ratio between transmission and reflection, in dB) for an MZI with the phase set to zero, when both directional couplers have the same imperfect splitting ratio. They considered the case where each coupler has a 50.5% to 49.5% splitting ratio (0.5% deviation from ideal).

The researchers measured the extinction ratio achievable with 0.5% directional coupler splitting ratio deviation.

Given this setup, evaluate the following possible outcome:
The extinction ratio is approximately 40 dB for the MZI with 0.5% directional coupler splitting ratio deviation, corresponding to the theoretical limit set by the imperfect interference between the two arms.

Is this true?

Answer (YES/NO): YES